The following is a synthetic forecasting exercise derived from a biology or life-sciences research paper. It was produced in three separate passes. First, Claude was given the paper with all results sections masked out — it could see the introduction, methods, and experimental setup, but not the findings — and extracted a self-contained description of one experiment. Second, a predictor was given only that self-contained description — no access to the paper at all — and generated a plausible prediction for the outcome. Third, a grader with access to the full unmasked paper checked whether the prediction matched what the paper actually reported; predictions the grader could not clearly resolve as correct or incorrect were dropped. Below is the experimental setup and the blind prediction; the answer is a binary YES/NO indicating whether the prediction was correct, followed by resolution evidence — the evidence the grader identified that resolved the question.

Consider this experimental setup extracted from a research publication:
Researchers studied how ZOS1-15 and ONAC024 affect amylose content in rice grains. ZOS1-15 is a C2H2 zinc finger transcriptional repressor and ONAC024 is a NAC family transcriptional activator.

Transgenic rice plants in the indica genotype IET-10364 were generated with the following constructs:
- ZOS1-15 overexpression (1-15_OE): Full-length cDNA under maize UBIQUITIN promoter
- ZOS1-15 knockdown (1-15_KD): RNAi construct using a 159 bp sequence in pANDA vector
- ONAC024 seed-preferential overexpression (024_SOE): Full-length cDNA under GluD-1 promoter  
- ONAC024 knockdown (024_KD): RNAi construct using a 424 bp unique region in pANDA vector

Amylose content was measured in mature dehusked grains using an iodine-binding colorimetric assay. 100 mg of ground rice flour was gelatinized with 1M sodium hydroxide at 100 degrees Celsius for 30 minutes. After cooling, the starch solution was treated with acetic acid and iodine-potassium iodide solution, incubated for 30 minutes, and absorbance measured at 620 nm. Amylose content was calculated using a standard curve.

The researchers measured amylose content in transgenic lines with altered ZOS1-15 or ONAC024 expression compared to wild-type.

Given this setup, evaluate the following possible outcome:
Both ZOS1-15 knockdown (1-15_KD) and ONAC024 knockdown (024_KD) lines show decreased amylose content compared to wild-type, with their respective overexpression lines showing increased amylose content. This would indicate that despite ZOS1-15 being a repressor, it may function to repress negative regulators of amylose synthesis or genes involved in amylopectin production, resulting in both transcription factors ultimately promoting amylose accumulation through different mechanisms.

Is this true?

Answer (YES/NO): NO